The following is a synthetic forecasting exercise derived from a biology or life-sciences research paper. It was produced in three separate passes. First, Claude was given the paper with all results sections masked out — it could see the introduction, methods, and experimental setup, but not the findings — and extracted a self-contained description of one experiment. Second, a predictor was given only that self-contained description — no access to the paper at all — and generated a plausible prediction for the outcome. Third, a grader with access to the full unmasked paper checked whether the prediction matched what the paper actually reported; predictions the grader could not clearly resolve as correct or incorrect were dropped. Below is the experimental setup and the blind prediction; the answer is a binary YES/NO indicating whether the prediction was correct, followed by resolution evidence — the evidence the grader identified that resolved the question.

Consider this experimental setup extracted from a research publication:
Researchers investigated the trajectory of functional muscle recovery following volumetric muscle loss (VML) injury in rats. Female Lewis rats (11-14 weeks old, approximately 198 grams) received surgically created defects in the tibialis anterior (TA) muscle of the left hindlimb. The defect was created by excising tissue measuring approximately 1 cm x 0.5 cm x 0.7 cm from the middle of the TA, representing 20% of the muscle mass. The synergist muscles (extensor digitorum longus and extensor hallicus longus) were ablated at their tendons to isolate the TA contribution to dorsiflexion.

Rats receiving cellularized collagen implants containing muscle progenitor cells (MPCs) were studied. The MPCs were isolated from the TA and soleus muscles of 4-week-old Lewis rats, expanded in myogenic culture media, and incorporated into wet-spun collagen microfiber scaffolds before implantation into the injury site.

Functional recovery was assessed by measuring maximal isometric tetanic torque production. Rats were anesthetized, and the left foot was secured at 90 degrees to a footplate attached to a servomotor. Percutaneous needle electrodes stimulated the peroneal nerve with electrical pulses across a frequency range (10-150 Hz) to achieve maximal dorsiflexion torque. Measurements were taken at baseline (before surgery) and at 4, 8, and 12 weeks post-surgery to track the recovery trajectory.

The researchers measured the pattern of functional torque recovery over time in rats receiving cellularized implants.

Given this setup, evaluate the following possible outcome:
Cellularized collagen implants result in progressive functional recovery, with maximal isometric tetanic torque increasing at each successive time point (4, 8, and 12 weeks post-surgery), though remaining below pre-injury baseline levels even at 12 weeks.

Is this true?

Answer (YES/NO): NO